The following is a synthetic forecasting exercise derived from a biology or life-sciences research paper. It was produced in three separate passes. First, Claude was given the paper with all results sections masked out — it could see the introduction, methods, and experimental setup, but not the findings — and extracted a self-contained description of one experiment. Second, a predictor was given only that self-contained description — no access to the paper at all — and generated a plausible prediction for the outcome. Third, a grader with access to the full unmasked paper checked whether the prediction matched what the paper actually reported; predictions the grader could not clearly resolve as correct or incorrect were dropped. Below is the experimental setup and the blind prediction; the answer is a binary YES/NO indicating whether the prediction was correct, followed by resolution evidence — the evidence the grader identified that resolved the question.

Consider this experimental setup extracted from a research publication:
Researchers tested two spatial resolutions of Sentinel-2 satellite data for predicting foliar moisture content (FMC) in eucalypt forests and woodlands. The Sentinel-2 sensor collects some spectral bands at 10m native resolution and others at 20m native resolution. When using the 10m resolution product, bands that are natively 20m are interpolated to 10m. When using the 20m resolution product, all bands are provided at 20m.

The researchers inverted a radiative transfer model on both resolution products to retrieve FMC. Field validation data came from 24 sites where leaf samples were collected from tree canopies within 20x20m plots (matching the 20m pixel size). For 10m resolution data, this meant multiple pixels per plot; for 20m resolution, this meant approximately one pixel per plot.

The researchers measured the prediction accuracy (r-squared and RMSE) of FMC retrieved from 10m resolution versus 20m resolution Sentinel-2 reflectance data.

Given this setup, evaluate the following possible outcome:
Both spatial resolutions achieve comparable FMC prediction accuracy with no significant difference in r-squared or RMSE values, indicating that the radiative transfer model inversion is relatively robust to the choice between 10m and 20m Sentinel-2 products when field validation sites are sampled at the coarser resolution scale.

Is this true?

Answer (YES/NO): NO